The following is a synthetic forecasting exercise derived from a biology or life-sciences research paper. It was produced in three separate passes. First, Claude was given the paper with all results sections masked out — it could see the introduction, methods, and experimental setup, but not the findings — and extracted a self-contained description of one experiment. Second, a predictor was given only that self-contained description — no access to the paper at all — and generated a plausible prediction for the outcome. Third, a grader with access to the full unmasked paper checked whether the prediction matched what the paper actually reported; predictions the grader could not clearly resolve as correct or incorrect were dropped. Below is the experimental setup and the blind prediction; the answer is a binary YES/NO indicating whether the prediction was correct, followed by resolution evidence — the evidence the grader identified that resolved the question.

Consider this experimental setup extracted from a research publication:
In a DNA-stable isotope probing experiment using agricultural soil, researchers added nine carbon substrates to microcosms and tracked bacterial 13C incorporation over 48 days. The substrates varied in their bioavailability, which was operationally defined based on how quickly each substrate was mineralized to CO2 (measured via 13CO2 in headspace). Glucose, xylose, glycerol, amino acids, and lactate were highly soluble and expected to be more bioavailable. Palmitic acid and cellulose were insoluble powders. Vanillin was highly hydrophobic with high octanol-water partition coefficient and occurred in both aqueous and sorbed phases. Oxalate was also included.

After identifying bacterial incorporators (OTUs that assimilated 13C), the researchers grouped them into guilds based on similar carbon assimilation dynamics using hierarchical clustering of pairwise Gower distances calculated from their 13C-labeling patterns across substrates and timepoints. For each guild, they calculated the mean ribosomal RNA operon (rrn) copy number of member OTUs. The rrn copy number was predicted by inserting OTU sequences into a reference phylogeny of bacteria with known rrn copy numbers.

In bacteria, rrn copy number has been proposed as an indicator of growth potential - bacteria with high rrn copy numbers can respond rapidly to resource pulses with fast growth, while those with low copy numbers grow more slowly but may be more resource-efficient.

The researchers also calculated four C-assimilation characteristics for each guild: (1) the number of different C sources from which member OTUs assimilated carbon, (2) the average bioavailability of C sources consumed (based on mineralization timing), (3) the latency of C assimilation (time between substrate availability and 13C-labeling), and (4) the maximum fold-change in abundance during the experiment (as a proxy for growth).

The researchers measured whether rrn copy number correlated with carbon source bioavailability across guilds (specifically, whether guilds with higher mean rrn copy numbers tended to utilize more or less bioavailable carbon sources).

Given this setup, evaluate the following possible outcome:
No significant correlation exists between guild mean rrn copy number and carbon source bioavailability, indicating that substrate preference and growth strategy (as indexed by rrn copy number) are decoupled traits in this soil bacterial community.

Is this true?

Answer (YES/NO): YES